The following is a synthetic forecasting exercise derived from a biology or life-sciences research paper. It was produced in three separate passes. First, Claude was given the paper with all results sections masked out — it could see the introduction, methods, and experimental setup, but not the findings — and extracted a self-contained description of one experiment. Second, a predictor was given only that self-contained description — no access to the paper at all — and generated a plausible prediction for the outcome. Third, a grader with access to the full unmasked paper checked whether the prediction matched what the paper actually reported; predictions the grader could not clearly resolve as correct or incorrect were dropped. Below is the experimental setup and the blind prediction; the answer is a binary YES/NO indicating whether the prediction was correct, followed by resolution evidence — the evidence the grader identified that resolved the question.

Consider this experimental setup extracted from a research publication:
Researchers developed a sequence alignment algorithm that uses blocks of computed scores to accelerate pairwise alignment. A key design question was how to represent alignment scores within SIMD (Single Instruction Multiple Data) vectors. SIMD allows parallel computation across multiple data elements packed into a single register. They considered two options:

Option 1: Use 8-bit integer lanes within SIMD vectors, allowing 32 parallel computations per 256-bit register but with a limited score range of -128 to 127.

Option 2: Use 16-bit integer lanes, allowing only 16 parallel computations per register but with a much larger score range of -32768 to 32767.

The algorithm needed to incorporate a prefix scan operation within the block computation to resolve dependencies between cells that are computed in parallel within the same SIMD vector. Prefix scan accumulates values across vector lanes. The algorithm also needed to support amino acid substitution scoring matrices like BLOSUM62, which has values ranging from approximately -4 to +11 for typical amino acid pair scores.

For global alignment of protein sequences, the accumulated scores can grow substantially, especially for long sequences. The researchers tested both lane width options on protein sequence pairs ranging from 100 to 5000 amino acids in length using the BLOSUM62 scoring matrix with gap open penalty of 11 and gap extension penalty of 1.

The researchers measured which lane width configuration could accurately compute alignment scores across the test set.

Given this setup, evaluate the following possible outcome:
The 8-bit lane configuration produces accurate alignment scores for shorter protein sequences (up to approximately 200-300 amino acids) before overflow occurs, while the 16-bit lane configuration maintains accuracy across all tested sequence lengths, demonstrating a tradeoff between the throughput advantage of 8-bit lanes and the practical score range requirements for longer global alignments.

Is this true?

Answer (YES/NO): NO